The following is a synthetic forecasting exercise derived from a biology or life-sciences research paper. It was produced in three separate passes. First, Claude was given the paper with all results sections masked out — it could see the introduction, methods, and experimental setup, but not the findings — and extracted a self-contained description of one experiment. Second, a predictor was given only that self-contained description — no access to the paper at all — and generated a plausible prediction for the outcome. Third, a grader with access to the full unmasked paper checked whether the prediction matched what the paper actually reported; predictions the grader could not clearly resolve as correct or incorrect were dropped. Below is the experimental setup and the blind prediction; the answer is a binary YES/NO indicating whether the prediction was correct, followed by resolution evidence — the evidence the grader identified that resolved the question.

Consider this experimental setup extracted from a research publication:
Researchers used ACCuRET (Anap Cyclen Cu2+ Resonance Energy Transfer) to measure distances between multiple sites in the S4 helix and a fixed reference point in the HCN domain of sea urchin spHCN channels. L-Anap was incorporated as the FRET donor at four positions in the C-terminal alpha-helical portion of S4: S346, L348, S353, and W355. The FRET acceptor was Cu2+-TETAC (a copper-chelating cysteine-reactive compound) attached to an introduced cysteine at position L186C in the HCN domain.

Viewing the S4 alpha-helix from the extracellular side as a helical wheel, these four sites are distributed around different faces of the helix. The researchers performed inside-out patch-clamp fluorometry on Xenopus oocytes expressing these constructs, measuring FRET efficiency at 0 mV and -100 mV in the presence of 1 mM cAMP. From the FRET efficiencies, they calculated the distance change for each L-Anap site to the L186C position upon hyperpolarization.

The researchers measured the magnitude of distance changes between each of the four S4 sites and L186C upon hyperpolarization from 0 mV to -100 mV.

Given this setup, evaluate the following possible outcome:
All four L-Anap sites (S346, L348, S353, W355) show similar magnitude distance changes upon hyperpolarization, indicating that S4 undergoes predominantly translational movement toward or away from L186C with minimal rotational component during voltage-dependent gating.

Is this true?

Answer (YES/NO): NO